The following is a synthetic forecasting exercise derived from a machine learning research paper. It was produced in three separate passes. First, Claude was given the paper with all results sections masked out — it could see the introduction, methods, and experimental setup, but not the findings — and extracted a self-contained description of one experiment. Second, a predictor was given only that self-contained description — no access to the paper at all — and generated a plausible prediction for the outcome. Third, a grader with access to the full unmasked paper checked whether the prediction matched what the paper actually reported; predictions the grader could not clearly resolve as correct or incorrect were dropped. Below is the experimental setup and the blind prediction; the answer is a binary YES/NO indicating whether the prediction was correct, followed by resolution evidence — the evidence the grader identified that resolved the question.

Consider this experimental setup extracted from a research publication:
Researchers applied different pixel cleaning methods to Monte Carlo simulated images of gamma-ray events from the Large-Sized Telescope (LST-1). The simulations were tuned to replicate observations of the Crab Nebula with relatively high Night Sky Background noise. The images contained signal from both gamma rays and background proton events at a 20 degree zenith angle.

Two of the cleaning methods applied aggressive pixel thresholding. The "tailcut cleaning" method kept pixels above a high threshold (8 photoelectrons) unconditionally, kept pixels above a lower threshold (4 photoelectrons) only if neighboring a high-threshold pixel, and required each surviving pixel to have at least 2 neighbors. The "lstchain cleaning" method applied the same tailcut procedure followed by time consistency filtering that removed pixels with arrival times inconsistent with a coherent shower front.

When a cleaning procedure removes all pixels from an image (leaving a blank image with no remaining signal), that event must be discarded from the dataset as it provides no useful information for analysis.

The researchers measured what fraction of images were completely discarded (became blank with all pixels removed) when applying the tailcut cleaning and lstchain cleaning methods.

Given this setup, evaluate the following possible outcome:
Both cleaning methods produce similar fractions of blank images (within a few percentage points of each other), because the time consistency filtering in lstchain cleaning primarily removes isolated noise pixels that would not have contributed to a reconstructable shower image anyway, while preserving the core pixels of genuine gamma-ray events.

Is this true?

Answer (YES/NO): YES